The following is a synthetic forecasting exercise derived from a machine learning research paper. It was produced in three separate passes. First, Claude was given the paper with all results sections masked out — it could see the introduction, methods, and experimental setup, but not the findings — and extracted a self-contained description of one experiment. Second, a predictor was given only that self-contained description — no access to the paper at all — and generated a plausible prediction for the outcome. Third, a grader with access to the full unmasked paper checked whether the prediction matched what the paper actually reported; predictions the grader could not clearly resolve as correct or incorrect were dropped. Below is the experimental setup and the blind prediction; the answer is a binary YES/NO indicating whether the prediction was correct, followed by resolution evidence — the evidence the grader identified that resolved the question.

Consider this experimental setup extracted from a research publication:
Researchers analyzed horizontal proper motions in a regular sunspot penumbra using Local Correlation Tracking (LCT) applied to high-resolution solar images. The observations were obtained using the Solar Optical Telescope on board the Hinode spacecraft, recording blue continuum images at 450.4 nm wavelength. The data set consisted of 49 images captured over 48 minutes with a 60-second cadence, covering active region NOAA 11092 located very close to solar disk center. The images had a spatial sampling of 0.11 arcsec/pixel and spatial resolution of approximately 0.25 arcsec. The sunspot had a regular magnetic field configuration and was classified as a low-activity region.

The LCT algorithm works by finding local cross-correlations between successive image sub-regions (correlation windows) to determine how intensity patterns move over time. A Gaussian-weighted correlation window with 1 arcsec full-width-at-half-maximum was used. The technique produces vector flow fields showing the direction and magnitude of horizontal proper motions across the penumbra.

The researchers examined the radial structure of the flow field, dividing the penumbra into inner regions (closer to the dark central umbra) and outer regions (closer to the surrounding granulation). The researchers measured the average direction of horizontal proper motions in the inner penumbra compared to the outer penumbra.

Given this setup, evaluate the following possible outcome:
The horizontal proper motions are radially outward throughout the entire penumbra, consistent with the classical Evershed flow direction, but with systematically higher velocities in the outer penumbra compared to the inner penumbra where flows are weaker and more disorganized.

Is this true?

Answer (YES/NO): NO